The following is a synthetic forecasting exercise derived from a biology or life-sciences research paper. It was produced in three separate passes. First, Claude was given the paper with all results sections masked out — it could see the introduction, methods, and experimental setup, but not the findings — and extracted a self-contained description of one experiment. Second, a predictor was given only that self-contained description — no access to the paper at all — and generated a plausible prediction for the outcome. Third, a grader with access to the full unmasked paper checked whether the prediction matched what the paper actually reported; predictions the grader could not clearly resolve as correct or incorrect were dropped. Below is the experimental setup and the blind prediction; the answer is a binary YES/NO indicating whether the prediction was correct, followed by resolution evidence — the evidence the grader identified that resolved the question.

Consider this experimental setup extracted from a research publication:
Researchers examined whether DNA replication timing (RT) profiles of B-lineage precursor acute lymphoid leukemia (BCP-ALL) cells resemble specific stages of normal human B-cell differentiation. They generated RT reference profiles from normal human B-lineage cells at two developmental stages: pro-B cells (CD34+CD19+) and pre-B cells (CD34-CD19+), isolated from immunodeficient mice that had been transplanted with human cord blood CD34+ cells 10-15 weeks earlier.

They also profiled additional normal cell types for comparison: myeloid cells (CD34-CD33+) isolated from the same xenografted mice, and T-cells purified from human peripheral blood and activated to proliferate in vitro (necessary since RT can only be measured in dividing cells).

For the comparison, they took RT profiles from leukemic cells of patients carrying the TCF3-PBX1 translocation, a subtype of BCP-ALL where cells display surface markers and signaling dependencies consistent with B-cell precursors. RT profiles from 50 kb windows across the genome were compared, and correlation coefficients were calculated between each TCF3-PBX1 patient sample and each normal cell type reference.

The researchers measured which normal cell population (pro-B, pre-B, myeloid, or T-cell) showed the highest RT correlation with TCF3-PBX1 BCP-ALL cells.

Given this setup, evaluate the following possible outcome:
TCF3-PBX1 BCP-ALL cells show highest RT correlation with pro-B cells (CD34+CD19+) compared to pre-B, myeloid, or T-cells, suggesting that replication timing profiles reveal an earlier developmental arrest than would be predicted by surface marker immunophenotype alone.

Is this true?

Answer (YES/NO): NO